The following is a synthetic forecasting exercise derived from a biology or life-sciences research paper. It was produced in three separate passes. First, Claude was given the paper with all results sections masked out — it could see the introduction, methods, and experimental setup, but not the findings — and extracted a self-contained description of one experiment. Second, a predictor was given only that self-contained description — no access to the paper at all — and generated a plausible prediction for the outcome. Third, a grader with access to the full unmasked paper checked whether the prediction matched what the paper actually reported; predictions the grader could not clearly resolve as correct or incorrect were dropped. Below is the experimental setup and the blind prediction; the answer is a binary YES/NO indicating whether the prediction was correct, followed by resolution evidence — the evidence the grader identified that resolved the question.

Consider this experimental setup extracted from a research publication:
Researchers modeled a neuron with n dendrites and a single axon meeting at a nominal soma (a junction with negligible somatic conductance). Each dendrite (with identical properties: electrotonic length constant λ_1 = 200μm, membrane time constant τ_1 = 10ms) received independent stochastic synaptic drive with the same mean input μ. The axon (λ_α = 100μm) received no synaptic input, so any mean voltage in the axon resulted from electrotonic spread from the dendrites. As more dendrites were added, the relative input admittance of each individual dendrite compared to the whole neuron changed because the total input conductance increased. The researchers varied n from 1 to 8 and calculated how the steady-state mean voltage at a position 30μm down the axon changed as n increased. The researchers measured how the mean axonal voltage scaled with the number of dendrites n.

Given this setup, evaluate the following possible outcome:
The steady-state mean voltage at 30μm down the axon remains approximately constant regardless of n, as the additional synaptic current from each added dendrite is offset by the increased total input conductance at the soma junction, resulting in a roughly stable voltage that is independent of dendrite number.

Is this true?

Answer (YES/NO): NO